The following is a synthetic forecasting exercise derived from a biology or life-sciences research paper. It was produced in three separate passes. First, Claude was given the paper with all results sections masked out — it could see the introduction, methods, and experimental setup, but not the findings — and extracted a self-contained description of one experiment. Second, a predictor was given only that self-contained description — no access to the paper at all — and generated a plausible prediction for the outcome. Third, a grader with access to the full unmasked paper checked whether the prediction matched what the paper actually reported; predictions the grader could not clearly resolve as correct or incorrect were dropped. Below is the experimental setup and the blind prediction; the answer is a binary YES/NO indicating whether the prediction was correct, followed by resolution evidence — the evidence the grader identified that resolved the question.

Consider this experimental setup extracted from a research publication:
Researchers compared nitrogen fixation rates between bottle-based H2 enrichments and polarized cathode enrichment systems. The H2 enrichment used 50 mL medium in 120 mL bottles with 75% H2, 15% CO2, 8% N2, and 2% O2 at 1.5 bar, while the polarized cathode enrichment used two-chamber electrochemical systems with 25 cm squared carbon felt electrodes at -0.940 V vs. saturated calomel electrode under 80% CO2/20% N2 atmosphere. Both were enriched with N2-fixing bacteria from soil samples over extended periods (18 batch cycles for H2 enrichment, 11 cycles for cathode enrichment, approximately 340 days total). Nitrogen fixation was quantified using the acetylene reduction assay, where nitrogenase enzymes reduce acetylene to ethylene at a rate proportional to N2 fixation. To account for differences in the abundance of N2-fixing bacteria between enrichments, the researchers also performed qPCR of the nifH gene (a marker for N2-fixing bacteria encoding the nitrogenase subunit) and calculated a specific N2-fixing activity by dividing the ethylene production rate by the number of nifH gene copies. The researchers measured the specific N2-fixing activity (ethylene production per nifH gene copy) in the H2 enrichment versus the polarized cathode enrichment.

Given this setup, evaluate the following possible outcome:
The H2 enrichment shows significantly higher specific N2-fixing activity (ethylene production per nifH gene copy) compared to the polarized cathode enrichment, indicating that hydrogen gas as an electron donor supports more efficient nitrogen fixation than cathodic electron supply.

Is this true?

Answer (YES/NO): YES